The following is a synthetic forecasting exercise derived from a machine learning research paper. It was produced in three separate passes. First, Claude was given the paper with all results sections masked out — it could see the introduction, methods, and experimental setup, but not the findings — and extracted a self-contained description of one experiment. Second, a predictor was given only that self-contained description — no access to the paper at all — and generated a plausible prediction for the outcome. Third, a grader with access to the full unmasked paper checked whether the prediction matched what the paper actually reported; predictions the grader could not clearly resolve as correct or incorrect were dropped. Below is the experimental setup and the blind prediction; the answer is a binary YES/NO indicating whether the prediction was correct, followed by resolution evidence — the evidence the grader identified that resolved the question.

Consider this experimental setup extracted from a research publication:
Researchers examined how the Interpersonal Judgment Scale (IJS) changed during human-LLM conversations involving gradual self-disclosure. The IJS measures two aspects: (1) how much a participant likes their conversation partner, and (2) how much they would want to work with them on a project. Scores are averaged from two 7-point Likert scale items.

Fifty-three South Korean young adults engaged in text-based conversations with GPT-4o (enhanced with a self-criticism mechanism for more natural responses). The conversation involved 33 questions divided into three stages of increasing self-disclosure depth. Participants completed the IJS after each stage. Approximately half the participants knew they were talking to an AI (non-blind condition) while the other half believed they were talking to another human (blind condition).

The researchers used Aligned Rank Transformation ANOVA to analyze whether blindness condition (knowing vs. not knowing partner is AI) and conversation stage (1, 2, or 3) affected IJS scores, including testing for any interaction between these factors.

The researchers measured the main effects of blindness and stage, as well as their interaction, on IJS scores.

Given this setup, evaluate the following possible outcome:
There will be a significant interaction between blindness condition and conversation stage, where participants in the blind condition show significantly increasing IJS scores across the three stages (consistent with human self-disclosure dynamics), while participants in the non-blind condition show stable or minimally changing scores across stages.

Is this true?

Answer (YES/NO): NO